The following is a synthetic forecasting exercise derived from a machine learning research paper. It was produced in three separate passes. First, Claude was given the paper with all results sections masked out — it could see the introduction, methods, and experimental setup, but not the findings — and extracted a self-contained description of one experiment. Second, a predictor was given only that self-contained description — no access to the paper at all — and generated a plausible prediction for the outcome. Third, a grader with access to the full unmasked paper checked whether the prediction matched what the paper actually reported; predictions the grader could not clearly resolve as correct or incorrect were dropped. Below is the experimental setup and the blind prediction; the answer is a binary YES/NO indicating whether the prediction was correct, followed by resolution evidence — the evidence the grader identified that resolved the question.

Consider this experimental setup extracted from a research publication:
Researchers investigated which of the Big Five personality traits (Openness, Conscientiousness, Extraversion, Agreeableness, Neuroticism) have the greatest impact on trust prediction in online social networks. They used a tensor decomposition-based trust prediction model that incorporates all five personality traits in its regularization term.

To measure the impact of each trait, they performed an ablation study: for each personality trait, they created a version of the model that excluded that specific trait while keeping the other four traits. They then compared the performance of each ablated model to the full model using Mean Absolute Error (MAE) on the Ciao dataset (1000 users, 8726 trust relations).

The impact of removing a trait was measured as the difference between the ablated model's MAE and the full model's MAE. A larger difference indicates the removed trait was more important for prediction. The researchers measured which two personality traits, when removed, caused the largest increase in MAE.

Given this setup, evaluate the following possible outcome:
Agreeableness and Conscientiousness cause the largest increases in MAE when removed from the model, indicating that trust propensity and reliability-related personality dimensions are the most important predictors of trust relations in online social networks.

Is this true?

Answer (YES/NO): NO